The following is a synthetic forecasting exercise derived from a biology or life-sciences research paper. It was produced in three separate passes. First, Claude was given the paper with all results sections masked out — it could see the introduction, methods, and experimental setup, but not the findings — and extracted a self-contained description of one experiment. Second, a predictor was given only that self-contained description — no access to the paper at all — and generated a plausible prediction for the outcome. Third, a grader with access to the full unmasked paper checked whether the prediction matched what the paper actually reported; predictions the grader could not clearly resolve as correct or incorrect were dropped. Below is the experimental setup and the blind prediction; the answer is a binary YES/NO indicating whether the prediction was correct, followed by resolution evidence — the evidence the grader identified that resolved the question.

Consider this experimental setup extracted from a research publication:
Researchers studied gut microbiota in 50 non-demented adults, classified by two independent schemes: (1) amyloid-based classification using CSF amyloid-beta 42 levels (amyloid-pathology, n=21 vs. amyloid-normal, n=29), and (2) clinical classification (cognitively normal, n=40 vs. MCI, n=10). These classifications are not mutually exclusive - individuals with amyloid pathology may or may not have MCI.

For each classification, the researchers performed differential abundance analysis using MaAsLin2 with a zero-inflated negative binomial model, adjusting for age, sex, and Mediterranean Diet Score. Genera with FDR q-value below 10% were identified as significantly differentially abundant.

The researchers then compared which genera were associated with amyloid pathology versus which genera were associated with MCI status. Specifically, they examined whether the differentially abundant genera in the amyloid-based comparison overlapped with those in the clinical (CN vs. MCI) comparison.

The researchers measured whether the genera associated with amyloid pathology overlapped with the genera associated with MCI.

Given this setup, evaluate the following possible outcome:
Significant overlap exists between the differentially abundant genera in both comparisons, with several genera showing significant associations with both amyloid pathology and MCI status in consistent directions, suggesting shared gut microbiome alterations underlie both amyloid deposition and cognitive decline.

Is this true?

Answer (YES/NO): NO